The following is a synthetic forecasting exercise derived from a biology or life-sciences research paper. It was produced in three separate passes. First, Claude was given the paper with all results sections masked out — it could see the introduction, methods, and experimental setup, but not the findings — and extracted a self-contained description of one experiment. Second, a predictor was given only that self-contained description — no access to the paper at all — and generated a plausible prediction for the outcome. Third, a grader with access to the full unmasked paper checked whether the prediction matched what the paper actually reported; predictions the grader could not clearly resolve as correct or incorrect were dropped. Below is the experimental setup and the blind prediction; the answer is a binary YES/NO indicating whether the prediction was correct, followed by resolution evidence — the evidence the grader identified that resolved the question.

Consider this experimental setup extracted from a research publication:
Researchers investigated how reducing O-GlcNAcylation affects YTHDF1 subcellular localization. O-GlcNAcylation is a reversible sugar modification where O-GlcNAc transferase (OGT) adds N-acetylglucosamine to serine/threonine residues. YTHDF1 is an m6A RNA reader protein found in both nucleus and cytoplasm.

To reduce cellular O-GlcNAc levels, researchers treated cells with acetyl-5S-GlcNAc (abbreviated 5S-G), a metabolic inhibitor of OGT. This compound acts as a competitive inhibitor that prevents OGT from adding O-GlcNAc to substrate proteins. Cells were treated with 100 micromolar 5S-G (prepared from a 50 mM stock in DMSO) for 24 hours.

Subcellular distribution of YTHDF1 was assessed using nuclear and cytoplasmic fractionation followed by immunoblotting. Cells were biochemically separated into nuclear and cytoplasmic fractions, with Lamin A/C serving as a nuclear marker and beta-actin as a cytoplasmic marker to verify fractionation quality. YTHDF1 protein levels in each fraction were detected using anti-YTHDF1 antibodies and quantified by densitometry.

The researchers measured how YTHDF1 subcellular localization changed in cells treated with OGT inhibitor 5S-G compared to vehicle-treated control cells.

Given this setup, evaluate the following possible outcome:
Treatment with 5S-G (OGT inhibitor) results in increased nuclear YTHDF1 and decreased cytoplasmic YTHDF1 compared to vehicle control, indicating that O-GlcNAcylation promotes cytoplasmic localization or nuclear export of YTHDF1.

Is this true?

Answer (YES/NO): YES